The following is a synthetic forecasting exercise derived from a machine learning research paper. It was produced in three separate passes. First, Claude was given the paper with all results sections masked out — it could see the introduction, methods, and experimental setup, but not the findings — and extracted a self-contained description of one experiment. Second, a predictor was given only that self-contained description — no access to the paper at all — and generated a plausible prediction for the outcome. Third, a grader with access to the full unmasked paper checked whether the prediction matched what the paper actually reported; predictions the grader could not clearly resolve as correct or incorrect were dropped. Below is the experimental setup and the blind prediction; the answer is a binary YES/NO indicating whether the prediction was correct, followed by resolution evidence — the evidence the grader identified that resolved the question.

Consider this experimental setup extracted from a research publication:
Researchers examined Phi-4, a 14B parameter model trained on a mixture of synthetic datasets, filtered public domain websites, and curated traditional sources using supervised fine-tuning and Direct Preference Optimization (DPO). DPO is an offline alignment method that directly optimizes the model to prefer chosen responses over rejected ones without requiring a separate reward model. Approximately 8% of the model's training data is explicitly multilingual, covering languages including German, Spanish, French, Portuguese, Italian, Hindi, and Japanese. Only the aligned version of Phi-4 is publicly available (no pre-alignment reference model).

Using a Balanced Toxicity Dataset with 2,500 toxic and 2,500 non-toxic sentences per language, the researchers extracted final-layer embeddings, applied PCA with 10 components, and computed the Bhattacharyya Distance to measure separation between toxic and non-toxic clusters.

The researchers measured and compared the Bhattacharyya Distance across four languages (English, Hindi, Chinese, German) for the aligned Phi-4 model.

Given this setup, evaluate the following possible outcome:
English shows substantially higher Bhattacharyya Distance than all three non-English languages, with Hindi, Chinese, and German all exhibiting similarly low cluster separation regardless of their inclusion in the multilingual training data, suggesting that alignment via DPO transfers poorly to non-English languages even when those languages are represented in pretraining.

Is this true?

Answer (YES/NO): NO